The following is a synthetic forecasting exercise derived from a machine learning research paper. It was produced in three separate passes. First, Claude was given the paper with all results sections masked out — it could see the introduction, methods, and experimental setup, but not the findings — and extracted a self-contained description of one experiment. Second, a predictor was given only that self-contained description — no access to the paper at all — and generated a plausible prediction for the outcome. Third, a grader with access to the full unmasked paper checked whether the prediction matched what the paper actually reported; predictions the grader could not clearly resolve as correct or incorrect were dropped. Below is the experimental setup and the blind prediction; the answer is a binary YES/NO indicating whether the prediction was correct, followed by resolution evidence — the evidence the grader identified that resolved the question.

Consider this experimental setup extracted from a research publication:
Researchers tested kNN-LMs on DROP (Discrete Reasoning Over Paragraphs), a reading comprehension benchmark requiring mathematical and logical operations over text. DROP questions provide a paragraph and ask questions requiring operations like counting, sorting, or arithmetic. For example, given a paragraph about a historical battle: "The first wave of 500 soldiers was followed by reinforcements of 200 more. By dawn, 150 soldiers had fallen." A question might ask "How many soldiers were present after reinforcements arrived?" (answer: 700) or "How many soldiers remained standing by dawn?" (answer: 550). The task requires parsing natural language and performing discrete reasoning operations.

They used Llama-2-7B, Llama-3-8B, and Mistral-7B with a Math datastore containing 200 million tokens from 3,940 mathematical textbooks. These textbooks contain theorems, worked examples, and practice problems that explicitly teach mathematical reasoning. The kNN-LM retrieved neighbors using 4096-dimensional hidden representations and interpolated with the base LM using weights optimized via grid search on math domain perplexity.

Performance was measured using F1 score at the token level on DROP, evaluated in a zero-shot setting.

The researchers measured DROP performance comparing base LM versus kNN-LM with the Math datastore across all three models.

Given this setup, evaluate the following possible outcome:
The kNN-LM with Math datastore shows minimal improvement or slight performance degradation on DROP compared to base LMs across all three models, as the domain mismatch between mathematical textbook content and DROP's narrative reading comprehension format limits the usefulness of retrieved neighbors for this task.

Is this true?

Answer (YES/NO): YES